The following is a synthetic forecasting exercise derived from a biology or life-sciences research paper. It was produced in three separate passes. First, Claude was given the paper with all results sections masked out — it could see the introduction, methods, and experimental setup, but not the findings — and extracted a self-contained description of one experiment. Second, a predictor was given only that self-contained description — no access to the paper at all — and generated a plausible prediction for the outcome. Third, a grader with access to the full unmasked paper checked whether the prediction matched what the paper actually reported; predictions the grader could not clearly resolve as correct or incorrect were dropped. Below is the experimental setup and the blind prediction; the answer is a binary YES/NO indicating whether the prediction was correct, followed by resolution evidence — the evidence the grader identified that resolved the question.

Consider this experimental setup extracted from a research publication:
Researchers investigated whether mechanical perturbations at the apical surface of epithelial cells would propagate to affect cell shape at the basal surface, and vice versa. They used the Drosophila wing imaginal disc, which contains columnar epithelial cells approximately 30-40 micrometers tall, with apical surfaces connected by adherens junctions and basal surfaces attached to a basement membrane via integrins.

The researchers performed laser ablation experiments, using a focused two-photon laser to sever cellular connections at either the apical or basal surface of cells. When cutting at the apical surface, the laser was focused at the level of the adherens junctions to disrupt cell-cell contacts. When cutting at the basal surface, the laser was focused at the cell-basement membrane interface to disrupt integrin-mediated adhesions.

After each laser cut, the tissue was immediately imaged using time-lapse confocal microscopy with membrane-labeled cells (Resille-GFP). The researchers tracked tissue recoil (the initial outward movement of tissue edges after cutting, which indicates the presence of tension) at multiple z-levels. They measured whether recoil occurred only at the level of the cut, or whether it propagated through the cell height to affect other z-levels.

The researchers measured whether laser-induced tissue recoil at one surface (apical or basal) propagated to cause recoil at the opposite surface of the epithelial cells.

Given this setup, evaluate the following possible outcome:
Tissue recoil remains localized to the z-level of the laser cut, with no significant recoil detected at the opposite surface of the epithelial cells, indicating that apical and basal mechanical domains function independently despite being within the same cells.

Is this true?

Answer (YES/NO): YES